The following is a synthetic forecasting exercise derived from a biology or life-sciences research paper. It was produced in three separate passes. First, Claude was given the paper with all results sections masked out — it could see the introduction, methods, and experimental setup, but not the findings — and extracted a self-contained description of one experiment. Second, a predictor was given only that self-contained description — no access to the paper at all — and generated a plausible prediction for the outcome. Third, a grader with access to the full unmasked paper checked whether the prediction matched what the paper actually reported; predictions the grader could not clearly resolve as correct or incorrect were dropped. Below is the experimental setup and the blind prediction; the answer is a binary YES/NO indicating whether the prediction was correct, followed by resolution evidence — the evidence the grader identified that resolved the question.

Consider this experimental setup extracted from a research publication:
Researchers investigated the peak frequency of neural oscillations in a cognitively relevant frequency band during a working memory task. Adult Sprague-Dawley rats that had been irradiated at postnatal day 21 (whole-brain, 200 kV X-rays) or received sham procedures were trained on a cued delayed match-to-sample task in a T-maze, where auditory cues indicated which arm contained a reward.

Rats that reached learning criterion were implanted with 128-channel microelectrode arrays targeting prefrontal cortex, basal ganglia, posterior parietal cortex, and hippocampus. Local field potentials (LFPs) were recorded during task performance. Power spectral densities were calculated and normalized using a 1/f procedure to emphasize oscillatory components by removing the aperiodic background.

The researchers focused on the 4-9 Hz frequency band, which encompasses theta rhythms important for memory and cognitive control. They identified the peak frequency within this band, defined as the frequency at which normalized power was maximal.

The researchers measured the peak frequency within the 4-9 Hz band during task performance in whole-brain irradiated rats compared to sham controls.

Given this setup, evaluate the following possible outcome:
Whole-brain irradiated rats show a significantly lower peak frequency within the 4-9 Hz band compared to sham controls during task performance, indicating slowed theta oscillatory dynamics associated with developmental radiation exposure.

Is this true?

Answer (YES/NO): YES